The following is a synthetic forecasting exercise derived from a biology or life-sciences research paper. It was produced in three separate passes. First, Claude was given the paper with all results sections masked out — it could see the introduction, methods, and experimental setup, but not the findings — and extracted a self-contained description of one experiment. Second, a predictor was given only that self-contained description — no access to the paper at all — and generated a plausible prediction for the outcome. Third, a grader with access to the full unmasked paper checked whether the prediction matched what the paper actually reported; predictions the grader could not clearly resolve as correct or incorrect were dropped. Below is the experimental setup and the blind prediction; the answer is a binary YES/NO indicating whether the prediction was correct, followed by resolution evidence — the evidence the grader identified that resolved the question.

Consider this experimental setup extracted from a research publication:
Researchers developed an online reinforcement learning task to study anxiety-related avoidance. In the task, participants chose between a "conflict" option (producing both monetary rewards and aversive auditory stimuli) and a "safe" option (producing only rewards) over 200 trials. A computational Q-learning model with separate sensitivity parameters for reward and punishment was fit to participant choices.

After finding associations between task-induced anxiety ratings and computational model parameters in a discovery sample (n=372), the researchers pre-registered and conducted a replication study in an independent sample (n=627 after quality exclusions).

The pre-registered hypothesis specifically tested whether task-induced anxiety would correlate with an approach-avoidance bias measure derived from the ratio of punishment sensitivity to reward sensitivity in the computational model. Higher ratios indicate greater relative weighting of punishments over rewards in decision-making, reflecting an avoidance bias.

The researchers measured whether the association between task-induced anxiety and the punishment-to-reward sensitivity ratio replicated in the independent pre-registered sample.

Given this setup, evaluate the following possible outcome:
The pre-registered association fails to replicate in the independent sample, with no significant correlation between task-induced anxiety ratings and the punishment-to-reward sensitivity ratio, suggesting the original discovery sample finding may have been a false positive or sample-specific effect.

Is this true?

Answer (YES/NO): NO